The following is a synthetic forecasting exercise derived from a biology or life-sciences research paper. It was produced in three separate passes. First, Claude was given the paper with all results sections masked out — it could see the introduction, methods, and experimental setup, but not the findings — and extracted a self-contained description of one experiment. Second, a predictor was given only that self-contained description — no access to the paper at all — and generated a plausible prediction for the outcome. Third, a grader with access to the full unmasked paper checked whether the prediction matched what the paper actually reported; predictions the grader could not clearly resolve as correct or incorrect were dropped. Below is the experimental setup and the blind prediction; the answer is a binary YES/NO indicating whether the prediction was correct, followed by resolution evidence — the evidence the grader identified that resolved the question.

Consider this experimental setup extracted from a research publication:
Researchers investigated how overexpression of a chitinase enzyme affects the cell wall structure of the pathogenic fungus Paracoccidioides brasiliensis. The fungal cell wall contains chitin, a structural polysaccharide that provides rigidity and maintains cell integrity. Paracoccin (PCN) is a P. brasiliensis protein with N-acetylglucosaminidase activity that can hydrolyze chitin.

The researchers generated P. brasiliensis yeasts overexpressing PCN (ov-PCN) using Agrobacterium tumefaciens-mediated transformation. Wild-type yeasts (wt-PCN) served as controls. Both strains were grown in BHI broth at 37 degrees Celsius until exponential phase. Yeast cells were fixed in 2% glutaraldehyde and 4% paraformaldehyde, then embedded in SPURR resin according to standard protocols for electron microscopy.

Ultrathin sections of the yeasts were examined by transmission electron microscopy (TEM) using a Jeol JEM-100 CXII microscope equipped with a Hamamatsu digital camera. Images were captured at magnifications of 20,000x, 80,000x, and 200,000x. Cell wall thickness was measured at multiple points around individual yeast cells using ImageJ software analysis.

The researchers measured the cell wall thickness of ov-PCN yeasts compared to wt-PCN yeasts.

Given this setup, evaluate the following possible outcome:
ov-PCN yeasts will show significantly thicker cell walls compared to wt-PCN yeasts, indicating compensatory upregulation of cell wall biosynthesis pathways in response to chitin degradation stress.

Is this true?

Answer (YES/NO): NO